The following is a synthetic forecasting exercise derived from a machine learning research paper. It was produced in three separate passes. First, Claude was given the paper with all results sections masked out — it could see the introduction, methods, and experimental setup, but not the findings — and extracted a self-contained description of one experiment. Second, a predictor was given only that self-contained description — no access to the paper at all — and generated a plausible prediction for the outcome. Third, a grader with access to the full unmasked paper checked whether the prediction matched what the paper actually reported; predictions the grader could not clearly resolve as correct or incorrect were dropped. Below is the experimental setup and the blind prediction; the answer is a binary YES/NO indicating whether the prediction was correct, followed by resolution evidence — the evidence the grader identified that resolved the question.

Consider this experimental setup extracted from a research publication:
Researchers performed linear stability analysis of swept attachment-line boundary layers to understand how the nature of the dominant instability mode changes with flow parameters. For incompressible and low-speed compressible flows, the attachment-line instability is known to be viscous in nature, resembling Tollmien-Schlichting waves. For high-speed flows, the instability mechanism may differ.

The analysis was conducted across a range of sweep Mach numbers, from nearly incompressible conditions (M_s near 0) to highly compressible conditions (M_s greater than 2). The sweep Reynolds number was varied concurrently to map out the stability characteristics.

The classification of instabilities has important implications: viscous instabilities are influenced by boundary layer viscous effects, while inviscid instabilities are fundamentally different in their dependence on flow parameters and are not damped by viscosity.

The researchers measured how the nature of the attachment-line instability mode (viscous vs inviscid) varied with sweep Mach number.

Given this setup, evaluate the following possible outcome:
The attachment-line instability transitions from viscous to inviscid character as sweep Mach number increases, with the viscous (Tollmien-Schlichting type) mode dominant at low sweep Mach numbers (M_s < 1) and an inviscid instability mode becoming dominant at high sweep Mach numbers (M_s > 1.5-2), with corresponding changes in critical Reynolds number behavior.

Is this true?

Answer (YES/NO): YES